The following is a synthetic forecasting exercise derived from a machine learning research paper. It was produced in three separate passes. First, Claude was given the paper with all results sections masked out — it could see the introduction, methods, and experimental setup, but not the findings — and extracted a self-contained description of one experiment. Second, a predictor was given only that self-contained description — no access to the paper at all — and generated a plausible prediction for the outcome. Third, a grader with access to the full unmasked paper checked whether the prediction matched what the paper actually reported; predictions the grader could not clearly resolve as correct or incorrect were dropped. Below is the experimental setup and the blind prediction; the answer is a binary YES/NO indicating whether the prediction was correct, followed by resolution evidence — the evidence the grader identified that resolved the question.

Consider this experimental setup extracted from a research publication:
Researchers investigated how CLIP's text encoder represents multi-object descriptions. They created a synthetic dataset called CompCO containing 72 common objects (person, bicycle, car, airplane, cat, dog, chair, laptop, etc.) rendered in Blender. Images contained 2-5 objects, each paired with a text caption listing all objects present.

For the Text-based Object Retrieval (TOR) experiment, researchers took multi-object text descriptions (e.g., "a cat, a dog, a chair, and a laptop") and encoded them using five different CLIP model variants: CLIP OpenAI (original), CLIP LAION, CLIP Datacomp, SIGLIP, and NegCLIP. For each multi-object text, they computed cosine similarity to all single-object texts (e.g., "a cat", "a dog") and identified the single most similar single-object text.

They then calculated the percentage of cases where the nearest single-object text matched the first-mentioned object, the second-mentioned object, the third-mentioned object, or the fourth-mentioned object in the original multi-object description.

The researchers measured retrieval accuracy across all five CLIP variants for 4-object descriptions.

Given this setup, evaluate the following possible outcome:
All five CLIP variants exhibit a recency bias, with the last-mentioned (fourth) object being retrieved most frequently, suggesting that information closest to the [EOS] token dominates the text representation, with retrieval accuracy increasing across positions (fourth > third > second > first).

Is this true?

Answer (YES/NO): NO